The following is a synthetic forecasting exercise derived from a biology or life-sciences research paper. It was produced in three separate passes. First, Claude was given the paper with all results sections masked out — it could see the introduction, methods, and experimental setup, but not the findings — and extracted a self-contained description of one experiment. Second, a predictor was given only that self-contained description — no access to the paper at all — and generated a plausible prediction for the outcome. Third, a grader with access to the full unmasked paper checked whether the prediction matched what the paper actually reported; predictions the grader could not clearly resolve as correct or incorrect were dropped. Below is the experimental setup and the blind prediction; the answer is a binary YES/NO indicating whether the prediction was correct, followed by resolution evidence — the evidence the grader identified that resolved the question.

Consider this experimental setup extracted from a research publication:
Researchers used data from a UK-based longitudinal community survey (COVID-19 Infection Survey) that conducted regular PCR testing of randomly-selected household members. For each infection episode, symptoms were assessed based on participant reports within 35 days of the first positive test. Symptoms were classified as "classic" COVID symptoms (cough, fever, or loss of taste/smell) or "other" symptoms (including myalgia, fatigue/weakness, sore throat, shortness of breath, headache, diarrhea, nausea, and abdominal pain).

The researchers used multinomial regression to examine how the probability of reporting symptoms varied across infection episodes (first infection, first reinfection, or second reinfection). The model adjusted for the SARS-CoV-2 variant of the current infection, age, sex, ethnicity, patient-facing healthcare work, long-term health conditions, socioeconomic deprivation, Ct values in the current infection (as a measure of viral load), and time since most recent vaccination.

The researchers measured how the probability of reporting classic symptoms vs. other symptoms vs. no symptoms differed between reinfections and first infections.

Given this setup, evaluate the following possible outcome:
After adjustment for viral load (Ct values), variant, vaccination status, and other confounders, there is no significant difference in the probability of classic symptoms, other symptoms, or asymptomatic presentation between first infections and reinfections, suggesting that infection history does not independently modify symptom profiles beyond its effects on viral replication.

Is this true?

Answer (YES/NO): NO